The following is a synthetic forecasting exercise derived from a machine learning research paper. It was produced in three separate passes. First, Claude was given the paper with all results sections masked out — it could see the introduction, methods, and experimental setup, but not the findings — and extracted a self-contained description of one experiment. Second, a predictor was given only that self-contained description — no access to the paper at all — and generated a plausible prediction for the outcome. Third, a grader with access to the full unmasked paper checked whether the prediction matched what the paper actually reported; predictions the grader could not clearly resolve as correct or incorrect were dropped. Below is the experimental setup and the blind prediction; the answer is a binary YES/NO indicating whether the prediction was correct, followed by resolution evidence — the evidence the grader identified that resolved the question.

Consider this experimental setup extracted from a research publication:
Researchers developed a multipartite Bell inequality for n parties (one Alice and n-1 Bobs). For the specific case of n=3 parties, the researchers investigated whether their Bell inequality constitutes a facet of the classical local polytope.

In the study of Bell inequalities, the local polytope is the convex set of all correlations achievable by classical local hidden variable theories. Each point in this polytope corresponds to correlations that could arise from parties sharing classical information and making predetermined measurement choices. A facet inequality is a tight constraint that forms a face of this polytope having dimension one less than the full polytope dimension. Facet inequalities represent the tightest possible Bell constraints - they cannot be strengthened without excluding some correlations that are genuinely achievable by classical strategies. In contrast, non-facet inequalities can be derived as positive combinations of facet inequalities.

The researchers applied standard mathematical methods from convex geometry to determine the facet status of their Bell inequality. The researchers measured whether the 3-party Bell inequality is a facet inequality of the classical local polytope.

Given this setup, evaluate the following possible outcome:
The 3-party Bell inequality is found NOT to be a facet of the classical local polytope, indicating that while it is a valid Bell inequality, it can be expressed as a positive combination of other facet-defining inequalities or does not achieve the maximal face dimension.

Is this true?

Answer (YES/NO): NO